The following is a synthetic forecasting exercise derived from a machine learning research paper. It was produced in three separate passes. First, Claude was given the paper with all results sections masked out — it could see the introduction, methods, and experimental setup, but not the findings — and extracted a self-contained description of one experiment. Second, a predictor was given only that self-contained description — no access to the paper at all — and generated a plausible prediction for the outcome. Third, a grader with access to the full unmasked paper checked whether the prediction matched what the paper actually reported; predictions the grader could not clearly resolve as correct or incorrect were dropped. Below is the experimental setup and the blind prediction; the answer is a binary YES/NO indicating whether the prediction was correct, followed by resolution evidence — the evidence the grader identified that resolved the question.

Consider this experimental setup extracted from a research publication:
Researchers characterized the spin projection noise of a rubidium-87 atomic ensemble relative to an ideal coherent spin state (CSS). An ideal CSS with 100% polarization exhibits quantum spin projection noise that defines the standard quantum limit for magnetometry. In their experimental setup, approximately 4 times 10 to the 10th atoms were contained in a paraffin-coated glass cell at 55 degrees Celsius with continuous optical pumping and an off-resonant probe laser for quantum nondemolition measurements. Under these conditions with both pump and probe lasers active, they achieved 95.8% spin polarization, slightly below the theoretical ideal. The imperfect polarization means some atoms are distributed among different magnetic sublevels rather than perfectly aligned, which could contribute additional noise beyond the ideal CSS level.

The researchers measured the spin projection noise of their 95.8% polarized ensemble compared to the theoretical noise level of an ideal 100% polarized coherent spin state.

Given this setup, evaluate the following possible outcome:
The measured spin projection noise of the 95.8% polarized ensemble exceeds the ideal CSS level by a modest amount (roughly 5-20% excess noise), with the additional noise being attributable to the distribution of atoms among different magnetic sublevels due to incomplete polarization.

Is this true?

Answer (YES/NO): YES